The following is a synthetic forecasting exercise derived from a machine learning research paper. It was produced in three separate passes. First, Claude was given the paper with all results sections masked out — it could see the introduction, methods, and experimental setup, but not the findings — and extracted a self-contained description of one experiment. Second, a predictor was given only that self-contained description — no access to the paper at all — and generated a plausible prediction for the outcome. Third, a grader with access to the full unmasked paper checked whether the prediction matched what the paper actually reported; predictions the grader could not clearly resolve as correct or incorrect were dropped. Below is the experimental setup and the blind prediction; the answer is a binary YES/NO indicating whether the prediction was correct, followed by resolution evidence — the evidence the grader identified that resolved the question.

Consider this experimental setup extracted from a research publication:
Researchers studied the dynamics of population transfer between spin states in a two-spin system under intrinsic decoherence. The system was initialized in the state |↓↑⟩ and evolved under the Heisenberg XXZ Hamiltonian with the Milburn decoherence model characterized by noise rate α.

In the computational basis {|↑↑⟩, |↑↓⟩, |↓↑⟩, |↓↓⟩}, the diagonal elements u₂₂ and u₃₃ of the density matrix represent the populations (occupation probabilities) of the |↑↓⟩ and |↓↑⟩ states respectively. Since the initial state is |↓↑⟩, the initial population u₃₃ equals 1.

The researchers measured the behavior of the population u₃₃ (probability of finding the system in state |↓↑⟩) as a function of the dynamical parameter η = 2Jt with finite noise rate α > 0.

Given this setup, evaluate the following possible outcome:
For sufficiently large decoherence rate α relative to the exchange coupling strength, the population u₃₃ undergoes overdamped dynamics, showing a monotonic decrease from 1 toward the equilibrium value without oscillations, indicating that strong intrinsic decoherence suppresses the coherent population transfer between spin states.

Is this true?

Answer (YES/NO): NO